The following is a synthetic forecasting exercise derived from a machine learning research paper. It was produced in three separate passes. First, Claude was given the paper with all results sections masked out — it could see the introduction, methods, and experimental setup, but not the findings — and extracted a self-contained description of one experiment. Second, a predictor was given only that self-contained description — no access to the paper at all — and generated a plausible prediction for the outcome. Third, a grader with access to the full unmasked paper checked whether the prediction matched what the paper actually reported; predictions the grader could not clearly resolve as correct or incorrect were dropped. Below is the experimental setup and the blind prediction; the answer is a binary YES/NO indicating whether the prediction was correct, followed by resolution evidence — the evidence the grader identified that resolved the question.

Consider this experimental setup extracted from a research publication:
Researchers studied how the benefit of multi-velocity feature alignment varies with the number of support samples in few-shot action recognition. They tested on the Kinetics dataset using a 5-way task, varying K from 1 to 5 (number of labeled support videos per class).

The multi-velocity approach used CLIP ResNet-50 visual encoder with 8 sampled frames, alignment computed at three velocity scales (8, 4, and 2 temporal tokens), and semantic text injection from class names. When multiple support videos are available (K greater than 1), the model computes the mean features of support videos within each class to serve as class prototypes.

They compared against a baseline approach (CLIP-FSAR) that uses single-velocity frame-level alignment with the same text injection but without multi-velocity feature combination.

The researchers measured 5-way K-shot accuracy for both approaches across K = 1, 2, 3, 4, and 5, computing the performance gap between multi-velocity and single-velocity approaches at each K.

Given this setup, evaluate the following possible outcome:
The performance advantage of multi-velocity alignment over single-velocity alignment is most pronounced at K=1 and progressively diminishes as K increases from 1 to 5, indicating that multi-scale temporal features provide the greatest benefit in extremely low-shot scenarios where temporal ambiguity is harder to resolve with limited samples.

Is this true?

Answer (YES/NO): YES